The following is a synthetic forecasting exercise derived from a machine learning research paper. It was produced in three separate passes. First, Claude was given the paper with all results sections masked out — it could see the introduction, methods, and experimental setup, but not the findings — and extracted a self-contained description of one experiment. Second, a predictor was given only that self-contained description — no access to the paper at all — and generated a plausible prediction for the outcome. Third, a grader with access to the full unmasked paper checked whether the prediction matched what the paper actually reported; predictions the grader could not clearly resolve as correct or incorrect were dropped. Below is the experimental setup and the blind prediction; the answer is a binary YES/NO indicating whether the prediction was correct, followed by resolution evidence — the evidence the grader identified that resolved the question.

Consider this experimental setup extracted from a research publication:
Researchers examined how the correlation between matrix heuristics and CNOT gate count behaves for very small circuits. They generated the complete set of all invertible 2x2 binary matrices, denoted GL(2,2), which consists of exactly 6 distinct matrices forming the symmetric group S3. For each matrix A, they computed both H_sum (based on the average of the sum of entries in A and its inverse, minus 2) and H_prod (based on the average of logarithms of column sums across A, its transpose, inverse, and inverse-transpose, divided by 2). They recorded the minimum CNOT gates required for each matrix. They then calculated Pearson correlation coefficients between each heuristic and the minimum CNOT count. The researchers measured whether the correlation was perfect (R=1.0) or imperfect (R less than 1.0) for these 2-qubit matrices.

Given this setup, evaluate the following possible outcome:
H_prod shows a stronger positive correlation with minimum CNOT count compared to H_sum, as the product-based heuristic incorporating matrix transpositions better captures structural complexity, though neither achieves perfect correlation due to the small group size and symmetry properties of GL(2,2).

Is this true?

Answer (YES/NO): NO